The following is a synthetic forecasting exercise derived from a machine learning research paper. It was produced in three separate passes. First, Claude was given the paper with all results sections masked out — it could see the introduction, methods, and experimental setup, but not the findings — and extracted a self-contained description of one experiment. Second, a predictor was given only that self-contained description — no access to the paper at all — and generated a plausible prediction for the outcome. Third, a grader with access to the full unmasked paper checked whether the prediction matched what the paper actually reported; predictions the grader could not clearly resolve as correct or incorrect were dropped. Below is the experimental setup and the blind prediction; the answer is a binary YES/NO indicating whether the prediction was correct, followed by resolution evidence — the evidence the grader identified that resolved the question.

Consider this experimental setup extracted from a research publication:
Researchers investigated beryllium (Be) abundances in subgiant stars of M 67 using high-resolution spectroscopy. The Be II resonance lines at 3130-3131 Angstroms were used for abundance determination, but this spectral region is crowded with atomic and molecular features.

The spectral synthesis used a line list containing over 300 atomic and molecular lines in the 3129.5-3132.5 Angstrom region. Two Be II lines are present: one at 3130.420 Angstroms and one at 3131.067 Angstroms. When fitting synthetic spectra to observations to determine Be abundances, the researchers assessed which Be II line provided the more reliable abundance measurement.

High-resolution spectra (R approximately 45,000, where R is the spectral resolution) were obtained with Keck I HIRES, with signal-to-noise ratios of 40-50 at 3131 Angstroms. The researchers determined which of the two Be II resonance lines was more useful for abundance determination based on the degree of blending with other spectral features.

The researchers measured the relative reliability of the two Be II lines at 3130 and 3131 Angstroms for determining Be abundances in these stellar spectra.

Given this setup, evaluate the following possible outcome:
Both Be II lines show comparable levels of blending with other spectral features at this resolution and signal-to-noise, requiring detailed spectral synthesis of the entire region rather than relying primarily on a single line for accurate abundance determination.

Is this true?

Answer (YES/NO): NO